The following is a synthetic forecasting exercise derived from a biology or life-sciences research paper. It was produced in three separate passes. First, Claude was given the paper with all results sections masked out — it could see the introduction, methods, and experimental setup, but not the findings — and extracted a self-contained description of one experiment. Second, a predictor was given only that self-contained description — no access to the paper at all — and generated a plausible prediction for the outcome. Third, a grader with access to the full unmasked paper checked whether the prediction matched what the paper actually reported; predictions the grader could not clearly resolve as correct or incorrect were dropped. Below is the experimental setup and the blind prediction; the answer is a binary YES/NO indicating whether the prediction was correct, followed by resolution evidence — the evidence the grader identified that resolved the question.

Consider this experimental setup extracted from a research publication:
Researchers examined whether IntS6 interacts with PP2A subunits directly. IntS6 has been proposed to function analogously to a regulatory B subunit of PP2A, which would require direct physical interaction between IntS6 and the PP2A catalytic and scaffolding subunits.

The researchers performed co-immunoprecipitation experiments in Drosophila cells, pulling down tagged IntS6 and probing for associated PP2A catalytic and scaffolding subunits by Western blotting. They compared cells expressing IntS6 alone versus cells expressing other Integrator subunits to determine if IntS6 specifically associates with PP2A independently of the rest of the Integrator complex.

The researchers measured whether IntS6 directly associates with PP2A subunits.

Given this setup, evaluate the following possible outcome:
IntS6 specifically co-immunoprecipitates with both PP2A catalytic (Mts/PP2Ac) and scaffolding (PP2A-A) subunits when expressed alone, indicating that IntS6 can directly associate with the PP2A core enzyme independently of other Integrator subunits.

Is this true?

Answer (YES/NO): NO